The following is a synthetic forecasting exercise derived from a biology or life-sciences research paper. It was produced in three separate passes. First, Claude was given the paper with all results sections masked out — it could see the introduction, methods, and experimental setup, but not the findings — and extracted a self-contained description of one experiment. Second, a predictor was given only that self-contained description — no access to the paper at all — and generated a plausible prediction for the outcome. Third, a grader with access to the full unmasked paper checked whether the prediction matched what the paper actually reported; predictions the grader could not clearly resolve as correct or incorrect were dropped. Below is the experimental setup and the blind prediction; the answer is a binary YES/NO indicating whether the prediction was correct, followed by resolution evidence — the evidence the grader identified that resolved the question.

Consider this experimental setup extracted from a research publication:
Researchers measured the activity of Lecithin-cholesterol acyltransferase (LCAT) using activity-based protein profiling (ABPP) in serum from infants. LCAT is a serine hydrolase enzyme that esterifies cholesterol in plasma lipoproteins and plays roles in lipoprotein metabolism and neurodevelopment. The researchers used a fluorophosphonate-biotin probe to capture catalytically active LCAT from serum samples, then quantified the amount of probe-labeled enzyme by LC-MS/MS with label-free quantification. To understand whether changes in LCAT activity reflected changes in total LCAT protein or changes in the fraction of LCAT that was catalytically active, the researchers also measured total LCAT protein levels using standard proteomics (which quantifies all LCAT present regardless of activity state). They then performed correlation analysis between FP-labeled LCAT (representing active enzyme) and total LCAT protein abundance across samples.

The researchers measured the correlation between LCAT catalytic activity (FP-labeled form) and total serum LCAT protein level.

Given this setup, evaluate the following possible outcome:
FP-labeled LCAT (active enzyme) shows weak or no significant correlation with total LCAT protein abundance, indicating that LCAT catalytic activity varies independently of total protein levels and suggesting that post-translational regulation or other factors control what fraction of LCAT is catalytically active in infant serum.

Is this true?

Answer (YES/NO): YES